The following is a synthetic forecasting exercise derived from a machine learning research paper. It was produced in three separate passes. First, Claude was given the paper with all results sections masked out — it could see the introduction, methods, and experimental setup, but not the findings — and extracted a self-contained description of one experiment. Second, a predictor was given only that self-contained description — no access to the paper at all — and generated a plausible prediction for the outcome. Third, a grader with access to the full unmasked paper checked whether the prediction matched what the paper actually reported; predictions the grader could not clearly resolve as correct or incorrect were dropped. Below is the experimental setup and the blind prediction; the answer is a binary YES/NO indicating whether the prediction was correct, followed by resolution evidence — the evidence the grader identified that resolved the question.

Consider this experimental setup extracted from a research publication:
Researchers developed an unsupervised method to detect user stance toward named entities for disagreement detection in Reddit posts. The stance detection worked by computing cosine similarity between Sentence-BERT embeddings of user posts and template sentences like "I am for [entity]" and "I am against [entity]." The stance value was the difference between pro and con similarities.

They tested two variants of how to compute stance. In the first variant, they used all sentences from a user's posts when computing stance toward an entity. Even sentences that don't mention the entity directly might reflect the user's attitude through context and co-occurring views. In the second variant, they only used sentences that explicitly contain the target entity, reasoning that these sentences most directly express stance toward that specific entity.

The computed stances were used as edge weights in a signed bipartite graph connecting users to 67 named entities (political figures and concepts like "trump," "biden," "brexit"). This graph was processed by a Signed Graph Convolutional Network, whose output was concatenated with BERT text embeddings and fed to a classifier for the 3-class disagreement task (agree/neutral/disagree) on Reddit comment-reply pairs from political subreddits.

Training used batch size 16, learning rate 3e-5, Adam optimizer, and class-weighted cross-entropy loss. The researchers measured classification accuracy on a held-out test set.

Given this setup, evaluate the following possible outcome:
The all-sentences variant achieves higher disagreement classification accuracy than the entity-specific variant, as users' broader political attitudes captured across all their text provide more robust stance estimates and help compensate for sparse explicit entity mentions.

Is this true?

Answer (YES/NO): YES